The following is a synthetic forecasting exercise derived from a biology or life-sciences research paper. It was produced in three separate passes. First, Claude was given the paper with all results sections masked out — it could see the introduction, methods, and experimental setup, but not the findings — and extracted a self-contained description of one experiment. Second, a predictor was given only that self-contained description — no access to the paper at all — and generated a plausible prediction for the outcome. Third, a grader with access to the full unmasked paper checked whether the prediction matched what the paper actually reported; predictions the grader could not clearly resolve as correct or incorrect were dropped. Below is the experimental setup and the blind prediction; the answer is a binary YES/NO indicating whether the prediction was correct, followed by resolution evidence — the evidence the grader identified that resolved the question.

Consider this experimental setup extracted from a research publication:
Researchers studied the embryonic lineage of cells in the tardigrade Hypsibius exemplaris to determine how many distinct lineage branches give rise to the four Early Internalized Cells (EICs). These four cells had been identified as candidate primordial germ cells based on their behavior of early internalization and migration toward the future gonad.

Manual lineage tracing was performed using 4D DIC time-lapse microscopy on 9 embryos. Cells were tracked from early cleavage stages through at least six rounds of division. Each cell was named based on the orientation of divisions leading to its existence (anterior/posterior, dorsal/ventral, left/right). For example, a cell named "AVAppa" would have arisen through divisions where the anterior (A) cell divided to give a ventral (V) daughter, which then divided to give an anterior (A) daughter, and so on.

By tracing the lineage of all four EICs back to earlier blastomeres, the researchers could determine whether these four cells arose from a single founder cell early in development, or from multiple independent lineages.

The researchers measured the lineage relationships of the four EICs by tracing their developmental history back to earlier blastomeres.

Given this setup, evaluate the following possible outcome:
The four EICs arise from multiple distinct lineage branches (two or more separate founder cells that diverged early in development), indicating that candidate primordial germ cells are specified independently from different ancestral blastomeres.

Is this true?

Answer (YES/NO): YES